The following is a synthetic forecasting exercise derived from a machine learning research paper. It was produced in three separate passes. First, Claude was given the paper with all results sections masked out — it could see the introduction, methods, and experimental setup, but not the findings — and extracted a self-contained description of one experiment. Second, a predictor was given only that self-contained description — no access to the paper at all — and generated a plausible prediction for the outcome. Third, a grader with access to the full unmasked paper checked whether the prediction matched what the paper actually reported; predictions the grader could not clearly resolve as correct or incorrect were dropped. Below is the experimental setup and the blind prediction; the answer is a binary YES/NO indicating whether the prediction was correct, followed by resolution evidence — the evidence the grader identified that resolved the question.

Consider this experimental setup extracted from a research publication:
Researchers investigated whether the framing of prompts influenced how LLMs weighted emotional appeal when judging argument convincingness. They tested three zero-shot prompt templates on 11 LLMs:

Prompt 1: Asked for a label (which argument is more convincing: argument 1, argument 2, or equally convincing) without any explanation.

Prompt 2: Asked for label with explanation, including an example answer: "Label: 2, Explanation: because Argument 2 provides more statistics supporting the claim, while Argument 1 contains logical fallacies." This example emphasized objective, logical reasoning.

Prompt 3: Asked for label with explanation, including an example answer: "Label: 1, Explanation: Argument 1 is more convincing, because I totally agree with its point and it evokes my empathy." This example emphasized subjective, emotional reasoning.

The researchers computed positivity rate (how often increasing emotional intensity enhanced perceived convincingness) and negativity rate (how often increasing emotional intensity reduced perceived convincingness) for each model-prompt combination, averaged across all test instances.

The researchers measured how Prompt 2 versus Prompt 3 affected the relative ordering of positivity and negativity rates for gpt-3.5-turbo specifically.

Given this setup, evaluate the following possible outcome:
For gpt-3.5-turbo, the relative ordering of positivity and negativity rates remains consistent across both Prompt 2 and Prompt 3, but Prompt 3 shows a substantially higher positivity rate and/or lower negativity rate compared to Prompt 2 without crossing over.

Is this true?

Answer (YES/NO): NO